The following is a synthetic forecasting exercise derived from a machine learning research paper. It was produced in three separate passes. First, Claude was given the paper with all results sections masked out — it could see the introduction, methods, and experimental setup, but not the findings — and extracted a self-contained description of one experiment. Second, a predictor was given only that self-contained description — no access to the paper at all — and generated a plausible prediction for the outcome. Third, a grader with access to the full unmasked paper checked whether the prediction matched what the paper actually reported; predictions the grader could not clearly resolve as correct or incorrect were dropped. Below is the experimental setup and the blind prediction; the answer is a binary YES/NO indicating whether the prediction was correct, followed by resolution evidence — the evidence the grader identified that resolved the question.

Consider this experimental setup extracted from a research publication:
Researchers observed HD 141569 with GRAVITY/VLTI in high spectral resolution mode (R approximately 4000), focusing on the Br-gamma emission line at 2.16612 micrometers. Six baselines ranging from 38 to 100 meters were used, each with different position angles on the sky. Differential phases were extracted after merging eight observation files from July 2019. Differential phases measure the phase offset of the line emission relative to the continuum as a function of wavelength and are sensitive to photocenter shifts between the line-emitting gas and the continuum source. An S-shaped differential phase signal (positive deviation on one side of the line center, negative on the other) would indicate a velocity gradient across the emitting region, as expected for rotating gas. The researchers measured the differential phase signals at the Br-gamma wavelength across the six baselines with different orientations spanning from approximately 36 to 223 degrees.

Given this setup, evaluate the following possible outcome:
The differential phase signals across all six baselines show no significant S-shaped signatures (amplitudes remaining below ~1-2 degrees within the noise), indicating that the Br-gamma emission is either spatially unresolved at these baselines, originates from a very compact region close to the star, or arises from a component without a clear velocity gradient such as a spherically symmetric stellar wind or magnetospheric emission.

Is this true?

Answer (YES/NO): NO